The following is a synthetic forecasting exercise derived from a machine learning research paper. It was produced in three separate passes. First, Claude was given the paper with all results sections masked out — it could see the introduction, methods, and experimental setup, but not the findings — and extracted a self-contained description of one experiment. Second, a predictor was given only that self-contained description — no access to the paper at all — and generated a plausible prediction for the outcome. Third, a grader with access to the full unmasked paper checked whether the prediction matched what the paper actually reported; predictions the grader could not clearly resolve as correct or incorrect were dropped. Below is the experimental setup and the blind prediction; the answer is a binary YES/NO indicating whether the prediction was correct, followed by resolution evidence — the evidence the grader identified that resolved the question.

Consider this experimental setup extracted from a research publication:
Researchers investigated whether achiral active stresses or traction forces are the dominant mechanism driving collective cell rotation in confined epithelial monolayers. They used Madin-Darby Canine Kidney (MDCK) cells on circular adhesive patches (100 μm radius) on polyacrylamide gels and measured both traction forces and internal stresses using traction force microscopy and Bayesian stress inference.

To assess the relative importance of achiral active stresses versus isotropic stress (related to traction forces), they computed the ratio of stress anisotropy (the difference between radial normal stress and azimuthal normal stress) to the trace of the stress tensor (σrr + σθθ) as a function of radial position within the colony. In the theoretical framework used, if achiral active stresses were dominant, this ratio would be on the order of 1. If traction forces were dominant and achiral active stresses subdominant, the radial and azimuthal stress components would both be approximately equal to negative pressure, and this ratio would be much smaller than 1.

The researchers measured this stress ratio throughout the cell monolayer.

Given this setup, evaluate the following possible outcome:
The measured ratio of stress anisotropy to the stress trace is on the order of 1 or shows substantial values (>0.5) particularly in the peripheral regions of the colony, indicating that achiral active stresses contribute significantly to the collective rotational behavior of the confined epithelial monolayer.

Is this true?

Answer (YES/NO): NO